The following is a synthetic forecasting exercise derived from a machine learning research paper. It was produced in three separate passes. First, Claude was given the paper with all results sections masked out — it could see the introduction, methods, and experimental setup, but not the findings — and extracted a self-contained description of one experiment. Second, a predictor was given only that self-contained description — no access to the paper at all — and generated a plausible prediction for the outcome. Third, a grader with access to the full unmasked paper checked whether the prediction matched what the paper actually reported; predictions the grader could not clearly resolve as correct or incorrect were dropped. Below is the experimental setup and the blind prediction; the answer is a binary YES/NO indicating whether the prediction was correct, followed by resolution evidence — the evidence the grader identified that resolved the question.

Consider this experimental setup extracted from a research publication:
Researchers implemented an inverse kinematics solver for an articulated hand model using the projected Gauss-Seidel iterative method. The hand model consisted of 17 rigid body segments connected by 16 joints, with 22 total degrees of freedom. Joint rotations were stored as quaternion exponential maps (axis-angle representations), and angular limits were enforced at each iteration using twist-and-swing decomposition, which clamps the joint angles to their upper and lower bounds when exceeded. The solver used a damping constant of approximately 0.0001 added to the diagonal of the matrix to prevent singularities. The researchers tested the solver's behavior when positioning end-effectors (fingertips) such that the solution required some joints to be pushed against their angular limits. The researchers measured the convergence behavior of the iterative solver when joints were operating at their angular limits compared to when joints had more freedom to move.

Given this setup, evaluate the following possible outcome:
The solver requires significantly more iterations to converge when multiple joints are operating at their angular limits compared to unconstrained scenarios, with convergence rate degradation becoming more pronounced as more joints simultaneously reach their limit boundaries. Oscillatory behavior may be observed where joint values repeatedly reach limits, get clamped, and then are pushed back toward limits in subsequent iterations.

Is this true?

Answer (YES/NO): YES